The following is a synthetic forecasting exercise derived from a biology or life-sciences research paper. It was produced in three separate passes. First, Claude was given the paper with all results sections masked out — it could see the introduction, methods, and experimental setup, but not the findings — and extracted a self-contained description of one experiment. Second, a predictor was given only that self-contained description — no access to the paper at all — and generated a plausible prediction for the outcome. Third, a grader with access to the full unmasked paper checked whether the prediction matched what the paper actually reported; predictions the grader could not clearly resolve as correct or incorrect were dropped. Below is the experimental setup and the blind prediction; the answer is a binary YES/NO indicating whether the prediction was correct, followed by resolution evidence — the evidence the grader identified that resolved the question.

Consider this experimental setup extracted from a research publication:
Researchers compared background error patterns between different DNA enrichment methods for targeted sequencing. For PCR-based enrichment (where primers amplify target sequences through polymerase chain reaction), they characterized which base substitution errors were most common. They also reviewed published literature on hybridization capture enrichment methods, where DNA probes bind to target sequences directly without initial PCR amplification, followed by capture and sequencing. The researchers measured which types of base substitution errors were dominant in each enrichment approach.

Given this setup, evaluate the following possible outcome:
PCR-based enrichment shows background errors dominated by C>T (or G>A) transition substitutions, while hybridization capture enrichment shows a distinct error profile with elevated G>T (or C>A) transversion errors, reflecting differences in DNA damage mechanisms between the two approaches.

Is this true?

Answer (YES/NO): YES